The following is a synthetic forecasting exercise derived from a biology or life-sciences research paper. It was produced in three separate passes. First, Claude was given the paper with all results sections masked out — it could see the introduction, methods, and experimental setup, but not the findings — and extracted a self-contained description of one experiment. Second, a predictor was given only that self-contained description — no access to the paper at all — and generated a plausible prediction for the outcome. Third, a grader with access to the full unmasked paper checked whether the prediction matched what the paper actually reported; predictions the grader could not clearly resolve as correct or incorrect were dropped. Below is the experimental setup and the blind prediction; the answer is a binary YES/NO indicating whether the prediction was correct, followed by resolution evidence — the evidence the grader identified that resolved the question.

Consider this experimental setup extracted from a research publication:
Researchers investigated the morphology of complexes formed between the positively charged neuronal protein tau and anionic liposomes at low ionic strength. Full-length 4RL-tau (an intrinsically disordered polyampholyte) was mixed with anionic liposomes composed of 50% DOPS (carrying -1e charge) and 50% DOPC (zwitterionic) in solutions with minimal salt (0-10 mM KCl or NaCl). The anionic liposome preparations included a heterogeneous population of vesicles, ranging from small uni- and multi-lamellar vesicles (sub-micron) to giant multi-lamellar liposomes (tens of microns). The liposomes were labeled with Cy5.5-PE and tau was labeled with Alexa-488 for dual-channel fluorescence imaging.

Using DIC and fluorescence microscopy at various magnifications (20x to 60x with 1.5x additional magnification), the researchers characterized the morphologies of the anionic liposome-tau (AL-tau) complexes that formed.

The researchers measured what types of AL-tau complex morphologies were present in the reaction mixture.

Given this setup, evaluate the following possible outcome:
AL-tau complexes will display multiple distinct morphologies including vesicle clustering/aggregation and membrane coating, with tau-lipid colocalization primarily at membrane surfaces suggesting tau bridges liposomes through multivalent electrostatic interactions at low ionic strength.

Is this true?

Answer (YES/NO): YES